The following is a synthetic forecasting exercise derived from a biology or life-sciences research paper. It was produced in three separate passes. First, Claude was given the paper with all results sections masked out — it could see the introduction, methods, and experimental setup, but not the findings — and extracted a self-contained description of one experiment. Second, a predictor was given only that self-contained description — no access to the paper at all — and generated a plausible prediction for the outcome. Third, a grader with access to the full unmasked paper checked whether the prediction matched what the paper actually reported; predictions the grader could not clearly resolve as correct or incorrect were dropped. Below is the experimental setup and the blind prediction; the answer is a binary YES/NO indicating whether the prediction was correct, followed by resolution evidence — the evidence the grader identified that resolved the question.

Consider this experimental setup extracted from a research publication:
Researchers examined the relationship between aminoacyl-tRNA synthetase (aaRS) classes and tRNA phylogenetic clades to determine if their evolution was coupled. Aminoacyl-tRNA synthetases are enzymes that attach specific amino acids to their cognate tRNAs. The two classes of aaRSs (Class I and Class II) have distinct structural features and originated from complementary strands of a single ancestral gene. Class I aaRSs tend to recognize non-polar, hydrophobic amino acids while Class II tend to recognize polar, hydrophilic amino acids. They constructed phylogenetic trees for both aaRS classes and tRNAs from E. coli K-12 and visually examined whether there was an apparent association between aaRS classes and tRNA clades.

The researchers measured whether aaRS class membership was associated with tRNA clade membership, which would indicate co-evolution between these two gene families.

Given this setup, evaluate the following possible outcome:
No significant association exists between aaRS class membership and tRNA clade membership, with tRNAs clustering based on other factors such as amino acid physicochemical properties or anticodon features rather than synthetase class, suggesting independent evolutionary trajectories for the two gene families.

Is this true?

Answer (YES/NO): YES